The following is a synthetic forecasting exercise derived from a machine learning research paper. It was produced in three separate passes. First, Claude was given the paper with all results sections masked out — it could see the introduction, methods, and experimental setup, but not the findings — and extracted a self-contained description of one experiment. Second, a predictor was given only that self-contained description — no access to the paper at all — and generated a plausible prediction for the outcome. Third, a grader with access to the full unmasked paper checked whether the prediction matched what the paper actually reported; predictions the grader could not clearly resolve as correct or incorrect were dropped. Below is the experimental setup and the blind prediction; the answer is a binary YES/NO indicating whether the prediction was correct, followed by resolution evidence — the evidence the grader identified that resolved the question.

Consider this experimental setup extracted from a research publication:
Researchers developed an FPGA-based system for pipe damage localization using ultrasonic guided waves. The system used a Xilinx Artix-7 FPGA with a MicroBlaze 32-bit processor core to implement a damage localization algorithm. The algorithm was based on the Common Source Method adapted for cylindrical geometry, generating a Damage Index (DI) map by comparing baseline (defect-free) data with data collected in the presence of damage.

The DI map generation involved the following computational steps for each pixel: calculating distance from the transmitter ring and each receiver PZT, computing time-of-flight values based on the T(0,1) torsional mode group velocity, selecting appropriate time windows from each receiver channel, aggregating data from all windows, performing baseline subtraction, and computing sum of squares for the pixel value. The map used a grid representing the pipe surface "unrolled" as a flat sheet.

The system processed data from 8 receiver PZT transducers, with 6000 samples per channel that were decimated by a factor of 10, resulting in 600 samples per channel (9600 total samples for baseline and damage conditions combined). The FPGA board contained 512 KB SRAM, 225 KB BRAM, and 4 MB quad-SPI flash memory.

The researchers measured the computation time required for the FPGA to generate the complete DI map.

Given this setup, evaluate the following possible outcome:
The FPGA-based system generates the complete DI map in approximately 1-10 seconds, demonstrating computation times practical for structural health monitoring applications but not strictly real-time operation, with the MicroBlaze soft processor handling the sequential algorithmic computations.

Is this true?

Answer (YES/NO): NO